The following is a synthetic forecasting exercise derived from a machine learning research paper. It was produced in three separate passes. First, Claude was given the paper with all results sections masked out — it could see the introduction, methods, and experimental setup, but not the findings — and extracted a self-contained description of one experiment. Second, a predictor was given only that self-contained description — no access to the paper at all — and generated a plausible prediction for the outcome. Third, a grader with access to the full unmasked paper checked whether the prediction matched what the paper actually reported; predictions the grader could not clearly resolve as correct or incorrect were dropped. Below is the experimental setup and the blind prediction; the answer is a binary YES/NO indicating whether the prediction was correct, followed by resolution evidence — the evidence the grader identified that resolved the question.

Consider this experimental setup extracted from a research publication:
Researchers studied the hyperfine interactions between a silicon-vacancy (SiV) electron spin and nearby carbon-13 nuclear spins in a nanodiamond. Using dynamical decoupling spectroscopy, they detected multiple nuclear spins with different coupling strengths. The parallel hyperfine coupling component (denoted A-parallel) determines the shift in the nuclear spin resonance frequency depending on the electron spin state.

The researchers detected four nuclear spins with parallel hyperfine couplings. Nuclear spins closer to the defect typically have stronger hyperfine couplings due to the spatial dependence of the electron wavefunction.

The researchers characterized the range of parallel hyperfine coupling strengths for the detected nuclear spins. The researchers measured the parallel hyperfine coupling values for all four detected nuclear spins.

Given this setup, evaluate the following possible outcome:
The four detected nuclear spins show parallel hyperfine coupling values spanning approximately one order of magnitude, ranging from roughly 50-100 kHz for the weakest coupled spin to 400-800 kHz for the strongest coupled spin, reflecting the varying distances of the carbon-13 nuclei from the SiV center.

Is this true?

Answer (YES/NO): NO